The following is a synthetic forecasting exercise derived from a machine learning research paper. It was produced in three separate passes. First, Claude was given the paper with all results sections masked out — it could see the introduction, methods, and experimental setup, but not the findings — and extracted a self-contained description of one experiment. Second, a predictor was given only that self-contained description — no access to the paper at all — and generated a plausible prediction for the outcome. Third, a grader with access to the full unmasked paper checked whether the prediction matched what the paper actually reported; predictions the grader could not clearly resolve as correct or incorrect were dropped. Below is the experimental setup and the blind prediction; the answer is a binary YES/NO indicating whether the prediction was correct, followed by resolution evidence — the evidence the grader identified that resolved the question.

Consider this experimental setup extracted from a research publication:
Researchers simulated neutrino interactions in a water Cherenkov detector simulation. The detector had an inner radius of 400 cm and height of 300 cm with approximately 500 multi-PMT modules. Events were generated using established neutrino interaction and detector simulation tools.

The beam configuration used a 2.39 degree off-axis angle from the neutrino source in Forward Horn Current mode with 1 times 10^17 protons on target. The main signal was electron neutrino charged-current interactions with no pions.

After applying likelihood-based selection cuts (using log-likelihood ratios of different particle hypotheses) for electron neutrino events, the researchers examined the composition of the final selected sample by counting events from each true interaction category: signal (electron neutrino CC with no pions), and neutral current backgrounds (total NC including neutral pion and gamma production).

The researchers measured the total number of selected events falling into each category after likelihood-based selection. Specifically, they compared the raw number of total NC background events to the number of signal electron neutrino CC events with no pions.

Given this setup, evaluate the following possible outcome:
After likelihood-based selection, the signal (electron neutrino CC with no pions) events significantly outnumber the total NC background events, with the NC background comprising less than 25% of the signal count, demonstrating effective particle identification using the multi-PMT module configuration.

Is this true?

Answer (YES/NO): NO